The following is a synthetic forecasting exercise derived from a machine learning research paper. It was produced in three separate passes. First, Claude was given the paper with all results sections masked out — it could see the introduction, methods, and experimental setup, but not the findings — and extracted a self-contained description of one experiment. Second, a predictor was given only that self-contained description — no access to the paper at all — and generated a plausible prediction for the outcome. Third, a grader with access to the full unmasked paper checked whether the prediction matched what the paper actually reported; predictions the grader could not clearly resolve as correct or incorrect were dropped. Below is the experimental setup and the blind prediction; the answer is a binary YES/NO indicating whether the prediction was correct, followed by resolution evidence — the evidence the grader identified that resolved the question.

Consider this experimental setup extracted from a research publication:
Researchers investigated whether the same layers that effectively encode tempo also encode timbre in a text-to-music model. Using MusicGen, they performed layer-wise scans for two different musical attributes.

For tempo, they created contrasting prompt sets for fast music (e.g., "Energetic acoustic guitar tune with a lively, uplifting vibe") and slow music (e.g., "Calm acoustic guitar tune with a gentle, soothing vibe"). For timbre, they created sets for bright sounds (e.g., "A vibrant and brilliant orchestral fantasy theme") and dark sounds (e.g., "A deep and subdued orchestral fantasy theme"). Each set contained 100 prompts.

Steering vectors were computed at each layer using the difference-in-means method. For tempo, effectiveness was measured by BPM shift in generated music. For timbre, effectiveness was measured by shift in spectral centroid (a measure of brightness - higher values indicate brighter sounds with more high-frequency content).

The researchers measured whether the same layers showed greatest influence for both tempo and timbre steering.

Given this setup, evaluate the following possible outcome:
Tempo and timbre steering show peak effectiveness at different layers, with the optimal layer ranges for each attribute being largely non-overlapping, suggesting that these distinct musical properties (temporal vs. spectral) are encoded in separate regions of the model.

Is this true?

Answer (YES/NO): NO